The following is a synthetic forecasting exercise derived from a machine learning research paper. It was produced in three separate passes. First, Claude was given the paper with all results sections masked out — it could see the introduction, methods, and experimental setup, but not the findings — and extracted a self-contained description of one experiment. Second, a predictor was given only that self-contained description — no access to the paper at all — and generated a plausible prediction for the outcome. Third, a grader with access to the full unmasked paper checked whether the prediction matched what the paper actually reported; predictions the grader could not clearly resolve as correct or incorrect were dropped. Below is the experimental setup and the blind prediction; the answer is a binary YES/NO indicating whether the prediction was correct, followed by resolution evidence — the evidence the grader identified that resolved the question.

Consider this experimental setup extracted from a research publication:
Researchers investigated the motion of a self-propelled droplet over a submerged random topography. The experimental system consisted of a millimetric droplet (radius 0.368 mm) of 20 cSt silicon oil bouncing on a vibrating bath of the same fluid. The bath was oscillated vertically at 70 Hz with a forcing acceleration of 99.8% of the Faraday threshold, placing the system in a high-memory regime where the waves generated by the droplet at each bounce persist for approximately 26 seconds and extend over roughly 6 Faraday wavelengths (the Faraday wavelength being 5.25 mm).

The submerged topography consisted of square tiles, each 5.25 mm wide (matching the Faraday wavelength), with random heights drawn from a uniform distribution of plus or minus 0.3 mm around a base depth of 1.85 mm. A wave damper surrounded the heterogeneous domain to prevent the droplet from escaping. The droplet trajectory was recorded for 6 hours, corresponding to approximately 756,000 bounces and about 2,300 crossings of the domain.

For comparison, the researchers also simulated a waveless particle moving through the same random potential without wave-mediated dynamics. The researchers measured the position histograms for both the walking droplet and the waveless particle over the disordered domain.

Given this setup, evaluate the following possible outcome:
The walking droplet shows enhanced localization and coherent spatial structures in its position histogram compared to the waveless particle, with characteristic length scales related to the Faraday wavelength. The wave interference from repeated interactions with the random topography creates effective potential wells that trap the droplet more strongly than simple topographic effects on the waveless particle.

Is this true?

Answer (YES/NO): YES